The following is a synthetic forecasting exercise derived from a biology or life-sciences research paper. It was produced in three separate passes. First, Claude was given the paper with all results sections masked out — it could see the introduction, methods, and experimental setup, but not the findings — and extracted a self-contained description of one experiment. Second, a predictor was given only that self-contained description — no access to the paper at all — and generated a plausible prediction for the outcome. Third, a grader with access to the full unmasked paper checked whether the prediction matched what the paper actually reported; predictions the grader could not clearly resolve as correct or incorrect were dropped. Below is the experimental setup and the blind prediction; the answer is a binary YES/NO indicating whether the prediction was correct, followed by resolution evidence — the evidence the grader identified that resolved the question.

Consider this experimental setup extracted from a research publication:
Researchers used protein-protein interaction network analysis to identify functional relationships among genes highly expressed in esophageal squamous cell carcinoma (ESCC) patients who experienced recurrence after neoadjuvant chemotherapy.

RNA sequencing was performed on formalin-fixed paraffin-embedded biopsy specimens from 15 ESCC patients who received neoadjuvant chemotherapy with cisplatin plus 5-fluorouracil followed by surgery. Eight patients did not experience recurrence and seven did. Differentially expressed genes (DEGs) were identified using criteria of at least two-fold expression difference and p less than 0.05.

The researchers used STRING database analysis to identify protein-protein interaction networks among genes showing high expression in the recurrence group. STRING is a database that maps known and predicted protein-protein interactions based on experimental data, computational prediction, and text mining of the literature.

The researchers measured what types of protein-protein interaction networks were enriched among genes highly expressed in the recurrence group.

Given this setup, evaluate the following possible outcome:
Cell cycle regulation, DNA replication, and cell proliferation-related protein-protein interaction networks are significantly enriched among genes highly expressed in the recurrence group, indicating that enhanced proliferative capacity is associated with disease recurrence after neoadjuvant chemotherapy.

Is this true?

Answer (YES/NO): NO